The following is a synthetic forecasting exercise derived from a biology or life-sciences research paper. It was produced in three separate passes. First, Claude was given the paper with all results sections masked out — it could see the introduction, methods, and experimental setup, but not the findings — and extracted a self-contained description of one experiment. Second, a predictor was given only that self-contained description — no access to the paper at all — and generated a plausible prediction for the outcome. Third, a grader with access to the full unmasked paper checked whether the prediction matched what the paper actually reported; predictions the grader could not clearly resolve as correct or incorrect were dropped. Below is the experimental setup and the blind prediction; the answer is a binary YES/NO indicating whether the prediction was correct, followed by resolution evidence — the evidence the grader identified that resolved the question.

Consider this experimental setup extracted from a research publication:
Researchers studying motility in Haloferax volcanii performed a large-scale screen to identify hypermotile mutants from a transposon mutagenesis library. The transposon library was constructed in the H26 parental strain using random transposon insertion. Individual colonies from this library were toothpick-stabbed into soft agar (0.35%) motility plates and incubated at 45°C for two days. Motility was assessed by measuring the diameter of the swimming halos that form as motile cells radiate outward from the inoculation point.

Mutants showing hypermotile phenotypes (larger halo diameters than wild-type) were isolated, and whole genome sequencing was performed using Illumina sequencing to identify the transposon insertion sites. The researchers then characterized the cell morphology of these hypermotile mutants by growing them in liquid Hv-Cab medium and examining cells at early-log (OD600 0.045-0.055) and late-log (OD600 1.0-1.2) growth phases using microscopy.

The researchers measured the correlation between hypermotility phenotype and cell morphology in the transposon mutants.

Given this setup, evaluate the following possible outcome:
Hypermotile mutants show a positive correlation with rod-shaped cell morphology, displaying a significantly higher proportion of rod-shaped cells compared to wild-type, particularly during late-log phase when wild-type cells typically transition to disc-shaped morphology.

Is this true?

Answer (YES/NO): YES